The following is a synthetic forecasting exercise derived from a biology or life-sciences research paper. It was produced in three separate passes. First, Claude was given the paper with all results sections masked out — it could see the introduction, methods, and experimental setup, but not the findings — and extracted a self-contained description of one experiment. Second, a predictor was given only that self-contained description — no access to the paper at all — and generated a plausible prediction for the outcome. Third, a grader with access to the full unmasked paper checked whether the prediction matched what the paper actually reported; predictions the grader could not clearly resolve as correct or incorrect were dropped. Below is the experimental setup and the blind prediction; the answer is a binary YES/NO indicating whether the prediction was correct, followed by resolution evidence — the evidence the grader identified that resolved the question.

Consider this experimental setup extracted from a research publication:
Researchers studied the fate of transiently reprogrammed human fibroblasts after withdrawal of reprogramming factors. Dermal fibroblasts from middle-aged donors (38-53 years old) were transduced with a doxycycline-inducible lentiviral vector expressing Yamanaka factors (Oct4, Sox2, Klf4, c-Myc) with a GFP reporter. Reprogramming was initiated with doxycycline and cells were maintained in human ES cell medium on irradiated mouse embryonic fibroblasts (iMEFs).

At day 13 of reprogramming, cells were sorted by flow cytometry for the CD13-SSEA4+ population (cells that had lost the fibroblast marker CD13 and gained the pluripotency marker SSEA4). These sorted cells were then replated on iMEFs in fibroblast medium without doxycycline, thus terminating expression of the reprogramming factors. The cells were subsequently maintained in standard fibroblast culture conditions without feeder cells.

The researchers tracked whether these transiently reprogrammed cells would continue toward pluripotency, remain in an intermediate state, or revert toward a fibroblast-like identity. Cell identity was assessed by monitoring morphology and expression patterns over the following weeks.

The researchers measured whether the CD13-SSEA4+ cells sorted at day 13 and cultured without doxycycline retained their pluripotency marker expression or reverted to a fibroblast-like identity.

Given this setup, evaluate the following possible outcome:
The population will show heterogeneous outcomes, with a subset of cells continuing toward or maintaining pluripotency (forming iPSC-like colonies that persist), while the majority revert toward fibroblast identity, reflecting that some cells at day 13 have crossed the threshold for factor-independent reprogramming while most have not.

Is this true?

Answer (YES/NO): NO